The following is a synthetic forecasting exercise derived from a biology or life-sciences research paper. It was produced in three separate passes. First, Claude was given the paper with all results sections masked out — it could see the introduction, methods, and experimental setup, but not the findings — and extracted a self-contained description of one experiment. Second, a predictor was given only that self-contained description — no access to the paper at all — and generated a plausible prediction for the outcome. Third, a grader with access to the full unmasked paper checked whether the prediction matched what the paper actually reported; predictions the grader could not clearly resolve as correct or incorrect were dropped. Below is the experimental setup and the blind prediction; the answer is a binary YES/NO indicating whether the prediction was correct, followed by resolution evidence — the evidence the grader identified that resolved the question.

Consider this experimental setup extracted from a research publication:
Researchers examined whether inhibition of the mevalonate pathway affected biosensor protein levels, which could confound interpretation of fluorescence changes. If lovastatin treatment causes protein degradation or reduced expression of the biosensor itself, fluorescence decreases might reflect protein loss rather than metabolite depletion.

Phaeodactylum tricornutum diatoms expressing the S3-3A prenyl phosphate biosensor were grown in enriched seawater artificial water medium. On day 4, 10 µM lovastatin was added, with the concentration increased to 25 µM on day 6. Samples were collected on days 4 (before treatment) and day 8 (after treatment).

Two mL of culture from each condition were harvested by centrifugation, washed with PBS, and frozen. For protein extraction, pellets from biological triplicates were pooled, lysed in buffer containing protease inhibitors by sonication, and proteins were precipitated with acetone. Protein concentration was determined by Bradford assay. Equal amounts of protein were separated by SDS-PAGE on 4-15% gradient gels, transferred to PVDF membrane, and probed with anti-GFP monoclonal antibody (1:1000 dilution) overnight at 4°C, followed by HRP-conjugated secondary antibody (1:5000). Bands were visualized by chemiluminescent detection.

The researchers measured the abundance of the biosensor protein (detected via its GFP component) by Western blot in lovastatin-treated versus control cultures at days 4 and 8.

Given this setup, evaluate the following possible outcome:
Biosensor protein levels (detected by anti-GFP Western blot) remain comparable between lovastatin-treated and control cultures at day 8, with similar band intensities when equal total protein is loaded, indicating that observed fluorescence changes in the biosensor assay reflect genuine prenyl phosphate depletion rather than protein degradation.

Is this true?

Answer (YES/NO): NO